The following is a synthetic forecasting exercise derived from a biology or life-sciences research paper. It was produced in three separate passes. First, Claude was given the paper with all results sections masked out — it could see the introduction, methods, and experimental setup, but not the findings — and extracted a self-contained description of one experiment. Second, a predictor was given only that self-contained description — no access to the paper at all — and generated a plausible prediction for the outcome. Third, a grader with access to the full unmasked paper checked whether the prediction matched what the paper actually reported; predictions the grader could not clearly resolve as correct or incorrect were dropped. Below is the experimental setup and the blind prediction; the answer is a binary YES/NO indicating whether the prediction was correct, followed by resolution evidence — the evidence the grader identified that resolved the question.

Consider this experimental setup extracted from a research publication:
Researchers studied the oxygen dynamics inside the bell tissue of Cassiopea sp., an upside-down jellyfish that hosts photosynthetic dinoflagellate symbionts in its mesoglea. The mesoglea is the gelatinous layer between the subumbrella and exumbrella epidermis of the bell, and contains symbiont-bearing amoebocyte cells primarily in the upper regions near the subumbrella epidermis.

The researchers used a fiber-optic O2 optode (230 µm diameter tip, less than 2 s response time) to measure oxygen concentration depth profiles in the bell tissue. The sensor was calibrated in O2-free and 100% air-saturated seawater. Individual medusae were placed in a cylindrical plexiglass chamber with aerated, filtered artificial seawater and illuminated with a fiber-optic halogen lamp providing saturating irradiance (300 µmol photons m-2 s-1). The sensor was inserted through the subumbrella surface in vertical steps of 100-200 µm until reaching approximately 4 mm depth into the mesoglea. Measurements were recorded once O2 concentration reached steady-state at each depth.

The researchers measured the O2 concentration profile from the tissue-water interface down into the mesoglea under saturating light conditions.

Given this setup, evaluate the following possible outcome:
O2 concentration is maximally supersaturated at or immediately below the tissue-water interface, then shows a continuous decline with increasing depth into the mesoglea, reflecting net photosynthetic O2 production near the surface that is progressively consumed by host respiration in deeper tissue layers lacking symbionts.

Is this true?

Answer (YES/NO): NO